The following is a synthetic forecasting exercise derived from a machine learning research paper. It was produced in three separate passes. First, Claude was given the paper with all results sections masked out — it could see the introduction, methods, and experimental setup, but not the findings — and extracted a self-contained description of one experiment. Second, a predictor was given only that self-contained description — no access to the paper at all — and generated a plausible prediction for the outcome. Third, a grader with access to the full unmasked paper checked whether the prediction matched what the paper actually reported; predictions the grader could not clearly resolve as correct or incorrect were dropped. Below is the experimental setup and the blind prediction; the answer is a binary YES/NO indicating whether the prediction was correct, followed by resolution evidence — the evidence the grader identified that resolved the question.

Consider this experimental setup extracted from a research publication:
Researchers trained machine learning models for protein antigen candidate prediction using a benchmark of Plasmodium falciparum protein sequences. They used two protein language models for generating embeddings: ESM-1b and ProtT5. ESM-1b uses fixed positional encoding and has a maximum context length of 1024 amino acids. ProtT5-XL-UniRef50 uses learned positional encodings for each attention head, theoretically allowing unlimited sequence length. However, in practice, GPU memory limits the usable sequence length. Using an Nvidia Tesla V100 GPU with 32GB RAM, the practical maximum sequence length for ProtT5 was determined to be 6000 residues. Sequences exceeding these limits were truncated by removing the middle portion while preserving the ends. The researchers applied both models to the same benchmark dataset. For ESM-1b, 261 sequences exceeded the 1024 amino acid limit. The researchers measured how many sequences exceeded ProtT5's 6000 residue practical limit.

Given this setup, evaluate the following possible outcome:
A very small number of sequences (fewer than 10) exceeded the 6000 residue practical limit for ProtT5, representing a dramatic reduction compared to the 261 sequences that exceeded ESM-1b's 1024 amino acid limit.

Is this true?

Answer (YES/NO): YES